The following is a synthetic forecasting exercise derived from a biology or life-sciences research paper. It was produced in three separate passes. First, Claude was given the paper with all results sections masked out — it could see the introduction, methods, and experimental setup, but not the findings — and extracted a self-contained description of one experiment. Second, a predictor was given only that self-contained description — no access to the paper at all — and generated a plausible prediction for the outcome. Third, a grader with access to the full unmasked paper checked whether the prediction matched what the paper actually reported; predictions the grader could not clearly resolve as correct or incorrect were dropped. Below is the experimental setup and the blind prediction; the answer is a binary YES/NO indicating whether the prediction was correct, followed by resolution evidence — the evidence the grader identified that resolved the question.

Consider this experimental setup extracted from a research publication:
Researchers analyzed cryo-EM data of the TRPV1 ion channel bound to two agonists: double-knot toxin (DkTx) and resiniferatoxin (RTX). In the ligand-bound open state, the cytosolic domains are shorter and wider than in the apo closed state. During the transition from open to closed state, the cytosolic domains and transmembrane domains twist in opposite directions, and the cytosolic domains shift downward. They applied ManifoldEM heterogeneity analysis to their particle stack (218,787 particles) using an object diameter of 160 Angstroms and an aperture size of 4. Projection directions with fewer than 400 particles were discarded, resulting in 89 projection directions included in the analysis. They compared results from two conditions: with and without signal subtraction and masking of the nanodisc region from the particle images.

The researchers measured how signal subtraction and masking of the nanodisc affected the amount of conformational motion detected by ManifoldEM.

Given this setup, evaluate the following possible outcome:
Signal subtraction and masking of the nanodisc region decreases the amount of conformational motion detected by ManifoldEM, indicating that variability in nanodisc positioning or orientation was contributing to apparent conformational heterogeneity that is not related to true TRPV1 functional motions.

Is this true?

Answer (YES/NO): NO